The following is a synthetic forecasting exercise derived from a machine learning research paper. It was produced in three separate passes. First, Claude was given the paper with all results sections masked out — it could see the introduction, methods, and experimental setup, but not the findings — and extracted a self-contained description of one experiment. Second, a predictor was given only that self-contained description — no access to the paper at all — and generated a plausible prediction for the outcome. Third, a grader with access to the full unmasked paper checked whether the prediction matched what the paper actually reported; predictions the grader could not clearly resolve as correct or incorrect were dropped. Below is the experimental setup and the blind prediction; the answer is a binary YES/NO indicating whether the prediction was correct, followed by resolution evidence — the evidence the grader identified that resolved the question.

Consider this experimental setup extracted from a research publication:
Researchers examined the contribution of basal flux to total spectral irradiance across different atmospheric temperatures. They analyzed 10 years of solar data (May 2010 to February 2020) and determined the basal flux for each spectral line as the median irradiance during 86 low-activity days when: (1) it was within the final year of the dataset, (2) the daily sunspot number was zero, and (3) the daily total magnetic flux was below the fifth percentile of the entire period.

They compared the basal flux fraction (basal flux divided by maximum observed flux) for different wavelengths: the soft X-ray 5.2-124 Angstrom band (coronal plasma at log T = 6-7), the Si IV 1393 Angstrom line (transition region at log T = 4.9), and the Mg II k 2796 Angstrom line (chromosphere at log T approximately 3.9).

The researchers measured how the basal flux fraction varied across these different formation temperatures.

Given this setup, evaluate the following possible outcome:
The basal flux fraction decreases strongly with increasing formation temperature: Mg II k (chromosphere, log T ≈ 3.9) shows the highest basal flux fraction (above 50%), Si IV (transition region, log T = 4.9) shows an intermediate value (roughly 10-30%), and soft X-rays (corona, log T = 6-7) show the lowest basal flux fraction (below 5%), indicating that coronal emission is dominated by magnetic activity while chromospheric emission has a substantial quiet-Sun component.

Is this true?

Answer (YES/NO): NO